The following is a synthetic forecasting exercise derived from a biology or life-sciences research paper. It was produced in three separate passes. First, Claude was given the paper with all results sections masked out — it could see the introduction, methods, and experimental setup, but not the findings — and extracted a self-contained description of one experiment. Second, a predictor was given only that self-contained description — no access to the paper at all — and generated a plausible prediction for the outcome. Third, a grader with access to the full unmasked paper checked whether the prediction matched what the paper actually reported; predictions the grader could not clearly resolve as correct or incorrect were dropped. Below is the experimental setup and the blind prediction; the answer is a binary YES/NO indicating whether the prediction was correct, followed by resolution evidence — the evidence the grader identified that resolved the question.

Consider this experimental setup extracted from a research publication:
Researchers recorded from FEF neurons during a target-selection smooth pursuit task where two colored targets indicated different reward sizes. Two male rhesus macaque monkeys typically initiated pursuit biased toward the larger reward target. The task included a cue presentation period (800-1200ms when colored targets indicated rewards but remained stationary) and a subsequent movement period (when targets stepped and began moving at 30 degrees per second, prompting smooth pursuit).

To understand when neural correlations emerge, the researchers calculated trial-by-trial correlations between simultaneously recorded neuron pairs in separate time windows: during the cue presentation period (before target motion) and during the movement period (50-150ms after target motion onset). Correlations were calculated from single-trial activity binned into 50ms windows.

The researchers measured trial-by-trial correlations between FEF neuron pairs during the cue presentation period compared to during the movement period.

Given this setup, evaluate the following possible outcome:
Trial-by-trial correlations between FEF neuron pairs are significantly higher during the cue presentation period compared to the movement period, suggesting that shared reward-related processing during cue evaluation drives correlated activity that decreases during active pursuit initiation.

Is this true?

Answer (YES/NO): NO